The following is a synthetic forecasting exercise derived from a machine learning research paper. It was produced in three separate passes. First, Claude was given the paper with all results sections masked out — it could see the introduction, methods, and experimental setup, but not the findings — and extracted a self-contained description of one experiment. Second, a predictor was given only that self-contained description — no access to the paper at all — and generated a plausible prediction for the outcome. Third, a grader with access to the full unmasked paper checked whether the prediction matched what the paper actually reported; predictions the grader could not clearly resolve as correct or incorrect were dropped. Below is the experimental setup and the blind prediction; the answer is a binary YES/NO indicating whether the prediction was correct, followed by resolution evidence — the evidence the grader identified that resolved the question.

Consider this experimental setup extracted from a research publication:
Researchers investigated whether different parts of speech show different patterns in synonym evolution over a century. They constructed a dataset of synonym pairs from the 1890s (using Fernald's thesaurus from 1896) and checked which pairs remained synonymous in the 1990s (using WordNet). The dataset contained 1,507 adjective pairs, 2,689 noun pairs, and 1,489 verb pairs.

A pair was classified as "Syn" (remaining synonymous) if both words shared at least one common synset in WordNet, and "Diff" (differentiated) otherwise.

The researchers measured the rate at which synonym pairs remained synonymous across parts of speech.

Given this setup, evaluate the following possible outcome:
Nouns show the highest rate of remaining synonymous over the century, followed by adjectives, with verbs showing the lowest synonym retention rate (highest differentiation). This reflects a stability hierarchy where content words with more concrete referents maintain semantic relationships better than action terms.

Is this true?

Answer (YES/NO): NO